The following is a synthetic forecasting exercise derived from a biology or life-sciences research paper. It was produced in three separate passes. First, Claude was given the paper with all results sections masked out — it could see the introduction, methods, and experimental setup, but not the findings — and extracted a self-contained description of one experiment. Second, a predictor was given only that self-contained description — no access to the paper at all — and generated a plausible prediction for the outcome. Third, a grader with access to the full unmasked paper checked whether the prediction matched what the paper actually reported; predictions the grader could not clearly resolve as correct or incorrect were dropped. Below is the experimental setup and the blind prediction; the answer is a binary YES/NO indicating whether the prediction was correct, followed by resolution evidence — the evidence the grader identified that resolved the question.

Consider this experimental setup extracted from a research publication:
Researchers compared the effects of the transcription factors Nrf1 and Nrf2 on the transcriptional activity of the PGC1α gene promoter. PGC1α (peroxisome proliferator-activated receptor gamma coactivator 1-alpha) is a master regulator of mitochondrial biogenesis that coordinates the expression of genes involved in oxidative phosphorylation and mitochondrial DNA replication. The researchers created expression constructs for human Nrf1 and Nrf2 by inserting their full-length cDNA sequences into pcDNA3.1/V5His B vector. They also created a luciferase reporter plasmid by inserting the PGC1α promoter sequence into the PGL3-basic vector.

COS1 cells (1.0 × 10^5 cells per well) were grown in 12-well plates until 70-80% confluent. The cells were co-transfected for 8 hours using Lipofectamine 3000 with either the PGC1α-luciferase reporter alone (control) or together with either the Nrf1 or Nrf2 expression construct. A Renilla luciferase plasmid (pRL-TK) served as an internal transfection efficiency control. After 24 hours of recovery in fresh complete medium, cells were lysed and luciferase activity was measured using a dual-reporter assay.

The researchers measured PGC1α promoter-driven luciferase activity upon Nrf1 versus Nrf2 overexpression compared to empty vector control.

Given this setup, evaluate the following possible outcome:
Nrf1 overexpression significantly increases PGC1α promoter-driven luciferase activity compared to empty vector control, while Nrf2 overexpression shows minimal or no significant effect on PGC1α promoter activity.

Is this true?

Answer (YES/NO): YES